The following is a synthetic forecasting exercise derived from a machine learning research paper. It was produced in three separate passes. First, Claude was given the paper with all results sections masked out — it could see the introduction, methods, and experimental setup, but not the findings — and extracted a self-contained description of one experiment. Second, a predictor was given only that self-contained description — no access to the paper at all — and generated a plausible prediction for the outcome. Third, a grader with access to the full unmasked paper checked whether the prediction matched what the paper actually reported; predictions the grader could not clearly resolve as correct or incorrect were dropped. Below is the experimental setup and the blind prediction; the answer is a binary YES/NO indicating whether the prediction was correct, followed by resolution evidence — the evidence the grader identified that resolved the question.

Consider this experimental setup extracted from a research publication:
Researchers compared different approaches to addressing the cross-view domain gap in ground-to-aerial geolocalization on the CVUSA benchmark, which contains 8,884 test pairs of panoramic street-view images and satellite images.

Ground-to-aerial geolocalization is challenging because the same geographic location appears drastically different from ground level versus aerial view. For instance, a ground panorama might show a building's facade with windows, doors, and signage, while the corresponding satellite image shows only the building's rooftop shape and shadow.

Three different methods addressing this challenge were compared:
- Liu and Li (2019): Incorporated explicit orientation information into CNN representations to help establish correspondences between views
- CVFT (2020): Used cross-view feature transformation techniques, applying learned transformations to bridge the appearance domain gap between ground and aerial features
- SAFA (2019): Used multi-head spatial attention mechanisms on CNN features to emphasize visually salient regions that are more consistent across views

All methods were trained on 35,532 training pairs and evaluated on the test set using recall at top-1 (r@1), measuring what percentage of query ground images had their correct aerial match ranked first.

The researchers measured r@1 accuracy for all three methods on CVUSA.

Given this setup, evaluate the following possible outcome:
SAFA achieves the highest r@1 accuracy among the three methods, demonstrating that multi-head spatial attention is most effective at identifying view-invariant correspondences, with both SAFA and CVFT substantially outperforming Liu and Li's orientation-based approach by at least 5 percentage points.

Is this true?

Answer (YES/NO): YES